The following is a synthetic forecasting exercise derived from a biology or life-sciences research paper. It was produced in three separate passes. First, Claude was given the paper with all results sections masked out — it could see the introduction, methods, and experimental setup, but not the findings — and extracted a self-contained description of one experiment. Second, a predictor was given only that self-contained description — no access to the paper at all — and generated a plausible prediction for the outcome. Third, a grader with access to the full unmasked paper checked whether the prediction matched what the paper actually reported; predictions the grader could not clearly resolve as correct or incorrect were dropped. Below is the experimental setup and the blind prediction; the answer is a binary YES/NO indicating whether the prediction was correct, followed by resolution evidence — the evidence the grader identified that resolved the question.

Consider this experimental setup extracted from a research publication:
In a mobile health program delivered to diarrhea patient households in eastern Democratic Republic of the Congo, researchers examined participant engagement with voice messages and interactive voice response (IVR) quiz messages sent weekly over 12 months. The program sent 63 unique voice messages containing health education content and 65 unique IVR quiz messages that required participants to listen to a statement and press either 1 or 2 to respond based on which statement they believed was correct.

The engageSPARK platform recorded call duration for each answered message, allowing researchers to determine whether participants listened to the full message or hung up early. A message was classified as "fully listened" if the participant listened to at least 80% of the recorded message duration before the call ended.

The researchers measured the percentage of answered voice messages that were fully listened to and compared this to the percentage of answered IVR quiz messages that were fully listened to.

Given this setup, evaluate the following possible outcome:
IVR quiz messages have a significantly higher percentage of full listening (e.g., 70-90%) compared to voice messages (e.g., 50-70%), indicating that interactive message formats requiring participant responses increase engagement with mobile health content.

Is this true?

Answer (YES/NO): NO